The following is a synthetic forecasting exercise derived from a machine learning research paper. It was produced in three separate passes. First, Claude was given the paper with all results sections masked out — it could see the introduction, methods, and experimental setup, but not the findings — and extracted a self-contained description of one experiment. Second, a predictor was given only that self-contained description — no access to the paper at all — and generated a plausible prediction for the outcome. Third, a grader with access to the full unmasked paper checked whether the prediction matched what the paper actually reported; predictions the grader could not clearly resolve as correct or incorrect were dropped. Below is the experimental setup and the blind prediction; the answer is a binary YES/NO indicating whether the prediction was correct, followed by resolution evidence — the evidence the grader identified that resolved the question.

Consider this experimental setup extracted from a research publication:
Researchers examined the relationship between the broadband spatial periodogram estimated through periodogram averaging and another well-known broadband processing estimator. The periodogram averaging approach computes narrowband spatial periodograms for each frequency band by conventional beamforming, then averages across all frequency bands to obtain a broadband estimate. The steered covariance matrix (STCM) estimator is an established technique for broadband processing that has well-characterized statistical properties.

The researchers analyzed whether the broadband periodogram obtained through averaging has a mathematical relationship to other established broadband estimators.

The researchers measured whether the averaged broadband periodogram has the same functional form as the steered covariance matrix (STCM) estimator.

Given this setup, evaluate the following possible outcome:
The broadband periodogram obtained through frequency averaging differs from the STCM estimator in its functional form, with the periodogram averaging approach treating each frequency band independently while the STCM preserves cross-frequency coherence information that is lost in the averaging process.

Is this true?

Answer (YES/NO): NO